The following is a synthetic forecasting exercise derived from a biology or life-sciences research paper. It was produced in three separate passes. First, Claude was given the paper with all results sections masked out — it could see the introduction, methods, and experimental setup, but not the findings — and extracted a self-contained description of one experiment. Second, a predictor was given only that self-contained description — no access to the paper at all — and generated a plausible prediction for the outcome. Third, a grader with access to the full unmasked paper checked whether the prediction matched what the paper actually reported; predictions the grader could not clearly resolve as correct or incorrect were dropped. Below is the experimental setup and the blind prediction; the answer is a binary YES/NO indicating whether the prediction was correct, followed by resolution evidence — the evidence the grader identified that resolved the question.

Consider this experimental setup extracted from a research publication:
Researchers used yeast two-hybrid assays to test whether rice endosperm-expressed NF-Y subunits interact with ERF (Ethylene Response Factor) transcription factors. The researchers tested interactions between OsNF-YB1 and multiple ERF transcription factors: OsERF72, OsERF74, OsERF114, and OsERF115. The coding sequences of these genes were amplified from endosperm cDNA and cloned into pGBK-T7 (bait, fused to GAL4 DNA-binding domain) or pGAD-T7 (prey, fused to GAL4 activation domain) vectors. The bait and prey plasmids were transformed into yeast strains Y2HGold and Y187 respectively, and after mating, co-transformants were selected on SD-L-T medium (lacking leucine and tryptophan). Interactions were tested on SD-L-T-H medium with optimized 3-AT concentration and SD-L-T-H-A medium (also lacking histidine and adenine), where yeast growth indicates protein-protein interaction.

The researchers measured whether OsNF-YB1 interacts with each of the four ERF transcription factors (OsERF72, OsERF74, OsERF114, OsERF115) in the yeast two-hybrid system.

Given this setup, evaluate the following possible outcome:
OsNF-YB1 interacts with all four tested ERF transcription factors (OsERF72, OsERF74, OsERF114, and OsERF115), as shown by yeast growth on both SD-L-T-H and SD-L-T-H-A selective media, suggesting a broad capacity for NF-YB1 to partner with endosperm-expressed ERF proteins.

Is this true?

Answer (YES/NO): NO